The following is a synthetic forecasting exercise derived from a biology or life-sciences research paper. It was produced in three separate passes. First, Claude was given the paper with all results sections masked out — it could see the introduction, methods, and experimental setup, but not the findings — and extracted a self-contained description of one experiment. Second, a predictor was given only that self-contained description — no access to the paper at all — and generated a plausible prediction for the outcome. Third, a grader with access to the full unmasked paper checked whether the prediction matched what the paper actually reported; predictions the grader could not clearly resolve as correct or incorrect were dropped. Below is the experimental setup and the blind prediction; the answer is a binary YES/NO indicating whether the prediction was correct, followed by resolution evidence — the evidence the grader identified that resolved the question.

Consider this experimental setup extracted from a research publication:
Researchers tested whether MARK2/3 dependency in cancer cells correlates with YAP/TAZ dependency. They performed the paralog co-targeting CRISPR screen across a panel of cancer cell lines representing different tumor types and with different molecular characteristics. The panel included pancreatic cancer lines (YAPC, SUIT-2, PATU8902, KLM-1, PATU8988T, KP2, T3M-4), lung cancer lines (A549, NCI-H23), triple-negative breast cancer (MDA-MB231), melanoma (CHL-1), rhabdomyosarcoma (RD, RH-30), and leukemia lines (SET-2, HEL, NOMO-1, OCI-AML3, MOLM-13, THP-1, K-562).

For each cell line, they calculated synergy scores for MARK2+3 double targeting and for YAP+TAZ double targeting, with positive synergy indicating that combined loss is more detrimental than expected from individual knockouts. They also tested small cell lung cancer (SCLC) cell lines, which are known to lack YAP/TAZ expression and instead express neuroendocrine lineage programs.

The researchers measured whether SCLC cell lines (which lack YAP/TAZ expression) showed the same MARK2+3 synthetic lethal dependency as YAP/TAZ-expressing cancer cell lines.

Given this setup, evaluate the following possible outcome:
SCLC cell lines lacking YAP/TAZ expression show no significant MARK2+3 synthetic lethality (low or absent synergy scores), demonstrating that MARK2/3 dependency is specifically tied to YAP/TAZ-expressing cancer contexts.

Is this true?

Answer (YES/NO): YES